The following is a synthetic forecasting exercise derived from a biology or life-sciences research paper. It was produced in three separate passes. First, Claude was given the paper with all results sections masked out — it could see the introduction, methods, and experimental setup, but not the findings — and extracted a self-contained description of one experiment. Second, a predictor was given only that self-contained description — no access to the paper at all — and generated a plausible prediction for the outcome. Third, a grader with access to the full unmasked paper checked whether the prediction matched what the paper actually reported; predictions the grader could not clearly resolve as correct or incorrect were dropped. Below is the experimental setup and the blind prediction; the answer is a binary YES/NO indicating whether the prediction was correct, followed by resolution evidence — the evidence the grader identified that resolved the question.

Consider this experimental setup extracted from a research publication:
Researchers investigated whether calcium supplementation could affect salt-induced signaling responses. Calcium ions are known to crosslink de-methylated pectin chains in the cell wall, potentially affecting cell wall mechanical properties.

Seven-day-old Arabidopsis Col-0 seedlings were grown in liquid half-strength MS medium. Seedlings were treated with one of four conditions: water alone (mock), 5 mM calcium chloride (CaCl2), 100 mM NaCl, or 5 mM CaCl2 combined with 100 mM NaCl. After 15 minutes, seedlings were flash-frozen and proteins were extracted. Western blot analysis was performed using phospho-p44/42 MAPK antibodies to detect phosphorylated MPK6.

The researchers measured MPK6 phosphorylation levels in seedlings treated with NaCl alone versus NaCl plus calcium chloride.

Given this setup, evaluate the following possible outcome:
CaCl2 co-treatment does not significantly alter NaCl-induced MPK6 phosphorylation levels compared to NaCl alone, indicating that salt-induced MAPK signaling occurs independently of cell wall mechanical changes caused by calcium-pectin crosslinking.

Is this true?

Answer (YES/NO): NO